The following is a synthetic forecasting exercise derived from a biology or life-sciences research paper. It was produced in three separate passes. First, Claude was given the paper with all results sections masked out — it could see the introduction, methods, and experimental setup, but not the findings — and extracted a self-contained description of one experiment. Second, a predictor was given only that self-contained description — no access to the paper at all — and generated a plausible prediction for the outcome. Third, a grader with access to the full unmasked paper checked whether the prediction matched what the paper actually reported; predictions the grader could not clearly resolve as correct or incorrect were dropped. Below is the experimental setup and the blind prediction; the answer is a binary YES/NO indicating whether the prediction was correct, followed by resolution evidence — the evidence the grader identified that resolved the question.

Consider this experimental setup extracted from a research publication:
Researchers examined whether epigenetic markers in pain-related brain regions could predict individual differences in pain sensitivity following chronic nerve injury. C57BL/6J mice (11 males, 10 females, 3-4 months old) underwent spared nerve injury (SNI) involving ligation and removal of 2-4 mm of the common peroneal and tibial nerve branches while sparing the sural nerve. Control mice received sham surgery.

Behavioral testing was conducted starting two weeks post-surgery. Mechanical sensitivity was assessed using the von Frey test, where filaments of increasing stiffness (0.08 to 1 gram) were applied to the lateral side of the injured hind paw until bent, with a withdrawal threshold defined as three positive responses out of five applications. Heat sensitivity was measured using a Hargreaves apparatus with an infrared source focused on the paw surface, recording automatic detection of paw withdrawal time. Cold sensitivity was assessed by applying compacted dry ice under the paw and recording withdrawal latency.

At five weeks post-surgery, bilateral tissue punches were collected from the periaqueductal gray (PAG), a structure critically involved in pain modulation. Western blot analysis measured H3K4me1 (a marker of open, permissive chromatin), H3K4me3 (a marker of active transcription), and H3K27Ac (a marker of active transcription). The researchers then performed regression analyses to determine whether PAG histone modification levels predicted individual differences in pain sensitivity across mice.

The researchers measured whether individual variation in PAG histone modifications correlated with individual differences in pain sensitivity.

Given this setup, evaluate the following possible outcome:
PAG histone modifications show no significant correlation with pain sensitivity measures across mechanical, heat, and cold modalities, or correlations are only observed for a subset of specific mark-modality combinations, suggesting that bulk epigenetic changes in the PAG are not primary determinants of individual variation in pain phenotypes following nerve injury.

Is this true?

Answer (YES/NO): NO